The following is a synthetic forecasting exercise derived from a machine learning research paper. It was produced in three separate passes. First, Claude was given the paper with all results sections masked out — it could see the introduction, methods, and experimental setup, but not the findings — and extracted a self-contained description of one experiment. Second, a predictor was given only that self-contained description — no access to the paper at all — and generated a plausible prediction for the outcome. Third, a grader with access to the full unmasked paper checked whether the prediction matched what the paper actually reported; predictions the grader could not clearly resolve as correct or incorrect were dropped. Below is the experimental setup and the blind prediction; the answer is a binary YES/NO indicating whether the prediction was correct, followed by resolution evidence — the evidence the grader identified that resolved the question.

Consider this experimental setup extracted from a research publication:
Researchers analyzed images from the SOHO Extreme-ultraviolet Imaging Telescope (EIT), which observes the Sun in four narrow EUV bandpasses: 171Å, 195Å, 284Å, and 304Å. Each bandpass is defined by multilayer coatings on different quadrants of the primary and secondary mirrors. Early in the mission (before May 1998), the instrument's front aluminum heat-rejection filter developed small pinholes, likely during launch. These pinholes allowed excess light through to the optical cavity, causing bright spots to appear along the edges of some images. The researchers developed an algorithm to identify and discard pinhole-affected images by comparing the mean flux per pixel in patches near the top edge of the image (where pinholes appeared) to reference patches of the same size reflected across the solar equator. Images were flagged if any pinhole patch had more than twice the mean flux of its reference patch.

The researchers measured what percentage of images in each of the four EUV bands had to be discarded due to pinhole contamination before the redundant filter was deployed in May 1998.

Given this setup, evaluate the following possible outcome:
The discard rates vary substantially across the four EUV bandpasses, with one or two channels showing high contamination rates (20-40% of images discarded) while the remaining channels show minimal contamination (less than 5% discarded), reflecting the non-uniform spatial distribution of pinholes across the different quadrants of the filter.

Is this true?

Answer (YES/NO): NO